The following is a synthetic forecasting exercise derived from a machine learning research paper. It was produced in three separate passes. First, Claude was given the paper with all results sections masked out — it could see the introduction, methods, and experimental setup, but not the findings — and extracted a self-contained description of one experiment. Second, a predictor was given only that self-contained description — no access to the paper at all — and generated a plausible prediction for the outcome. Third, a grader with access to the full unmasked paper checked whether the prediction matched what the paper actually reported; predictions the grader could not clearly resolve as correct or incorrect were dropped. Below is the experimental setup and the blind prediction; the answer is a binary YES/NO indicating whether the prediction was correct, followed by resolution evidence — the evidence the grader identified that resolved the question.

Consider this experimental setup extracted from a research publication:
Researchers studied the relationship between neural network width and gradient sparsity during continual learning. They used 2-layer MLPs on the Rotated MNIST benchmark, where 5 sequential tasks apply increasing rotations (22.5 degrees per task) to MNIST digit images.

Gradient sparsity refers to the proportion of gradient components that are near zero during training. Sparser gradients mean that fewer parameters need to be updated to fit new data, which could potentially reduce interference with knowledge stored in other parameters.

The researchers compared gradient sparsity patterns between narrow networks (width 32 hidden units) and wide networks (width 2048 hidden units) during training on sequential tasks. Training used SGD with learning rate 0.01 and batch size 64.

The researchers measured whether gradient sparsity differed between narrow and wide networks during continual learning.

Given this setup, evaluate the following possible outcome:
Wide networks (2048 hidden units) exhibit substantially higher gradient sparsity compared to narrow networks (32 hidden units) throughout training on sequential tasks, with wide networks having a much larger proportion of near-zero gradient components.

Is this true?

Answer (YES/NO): YES